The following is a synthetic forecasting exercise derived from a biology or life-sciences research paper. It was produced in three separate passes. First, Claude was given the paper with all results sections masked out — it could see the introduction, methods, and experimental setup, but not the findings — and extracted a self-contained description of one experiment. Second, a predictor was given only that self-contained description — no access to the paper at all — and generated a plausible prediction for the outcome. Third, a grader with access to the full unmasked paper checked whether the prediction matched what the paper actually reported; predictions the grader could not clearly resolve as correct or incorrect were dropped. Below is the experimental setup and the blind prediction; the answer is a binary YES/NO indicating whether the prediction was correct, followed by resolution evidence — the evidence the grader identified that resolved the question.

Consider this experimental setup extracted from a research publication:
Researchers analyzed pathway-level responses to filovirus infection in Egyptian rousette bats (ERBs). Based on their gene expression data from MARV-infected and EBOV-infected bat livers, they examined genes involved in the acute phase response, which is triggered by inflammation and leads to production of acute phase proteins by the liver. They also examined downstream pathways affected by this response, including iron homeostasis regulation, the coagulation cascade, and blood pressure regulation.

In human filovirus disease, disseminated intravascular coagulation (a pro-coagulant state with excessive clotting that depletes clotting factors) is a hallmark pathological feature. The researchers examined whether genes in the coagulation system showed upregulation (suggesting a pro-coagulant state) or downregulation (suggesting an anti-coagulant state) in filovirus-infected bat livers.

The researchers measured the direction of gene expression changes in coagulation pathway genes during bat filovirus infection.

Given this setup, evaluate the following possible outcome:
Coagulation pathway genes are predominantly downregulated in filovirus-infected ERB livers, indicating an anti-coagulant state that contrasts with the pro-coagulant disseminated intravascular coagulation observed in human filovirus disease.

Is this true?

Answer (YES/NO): NO